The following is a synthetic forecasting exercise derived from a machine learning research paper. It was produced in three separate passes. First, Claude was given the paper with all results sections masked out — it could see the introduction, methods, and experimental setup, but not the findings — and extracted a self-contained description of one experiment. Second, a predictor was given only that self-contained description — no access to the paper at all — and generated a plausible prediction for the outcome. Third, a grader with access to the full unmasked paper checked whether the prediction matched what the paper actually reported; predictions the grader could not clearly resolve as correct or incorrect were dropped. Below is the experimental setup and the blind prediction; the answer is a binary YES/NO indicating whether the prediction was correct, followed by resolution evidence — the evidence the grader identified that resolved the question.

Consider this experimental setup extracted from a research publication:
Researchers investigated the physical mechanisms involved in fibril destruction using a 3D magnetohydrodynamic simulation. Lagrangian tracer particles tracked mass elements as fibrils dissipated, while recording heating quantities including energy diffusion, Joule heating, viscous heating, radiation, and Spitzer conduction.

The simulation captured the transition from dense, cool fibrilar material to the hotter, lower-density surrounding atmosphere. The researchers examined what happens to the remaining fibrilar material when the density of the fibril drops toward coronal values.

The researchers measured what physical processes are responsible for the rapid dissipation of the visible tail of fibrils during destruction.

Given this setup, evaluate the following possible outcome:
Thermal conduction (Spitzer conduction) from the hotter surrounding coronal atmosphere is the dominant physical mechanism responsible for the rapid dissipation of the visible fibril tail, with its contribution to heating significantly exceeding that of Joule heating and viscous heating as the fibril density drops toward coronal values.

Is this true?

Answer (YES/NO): NO